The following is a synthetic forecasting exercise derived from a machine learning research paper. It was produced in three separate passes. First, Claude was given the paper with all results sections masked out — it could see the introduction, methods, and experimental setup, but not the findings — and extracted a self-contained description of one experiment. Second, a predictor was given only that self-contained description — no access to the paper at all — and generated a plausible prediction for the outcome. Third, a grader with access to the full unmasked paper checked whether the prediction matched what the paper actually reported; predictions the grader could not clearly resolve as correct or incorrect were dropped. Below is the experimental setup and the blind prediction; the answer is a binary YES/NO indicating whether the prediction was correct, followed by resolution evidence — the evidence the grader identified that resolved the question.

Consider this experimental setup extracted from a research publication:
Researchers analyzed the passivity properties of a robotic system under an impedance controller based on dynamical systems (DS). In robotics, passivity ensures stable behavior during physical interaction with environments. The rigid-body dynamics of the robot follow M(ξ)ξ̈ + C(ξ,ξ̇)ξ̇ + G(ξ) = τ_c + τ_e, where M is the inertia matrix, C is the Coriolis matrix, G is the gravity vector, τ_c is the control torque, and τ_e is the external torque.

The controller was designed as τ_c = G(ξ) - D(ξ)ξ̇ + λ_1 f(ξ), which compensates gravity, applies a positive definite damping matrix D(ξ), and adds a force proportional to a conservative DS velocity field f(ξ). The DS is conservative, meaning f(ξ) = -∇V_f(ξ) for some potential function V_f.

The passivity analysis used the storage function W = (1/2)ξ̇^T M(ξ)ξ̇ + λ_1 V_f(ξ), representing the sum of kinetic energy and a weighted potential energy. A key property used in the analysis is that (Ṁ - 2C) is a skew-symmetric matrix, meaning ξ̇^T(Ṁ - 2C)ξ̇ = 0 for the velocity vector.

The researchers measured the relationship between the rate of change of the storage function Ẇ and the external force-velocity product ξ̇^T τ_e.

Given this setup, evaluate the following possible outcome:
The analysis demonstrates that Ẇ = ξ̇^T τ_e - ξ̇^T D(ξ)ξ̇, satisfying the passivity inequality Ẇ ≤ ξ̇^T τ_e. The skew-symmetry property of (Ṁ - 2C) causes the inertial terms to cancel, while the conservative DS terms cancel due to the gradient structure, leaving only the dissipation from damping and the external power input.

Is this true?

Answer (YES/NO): YES